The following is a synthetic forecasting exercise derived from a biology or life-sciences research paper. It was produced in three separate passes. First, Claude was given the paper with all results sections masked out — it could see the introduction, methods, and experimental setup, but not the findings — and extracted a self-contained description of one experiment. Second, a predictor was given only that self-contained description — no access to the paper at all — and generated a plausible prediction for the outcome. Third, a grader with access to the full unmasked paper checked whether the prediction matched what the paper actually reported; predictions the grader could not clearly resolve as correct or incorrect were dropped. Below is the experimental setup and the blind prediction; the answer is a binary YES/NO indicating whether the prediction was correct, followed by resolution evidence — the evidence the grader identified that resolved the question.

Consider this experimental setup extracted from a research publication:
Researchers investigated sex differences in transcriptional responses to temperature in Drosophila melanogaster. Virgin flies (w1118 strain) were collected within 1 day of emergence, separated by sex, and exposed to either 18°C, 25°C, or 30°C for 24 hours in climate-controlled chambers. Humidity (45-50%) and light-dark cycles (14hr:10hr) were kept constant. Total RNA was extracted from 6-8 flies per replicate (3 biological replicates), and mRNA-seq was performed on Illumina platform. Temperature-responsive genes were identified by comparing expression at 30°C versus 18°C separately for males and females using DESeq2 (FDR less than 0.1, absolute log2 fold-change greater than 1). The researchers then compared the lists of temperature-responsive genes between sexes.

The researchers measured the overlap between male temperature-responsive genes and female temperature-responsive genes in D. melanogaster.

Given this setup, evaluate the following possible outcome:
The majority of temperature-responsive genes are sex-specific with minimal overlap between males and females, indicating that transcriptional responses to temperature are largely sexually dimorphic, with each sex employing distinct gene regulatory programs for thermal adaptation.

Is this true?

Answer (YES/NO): YES